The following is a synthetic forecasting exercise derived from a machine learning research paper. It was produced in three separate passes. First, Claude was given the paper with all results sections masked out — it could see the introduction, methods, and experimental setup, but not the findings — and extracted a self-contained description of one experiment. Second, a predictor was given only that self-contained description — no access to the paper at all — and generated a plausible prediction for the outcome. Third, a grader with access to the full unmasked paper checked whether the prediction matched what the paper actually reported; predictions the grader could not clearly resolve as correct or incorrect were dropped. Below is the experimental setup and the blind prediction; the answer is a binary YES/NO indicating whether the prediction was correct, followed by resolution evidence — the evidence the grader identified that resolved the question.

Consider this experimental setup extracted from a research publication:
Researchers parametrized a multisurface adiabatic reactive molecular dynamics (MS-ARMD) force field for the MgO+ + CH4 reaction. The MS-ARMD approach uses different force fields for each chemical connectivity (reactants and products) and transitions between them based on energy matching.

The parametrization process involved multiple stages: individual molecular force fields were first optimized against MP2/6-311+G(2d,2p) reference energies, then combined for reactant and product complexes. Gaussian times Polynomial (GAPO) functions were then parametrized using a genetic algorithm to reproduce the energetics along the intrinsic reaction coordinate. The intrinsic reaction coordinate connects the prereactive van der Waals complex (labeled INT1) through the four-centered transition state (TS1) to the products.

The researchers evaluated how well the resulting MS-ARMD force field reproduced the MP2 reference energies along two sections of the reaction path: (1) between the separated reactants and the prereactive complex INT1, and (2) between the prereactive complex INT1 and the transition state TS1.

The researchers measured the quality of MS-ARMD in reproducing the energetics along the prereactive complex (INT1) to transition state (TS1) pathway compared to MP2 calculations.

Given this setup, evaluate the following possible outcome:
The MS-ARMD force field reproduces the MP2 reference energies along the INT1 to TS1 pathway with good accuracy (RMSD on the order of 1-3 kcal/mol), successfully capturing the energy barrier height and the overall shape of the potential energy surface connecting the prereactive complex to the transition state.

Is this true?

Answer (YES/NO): NO